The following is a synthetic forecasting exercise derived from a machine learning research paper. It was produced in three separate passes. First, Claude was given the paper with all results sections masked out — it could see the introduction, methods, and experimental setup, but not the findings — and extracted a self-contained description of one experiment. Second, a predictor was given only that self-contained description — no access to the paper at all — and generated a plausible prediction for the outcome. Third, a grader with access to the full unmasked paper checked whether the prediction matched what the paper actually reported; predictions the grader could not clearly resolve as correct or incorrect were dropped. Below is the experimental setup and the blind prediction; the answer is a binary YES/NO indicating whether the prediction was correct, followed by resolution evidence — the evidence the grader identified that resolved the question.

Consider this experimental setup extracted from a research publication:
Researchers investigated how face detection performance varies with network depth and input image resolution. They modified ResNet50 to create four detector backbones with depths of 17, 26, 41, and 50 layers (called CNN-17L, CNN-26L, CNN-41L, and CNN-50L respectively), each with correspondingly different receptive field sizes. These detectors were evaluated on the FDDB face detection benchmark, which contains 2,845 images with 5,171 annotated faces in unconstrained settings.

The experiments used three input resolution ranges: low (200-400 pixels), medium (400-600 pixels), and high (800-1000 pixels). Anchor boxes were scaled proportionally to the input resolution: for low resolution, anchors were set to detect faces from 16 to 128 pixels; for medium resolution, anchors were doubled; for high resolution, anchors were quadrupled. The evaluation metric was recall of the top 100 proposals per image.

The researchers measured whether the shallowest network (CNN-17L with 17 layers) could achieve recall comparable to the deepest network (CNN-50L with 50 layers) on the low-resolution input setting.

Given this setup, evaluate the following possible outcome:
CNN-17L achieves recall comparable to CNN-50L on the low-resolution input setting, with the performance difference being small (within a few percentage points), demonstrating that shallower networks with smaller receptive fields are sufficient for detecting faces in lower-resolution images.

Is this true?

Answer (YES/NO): YES